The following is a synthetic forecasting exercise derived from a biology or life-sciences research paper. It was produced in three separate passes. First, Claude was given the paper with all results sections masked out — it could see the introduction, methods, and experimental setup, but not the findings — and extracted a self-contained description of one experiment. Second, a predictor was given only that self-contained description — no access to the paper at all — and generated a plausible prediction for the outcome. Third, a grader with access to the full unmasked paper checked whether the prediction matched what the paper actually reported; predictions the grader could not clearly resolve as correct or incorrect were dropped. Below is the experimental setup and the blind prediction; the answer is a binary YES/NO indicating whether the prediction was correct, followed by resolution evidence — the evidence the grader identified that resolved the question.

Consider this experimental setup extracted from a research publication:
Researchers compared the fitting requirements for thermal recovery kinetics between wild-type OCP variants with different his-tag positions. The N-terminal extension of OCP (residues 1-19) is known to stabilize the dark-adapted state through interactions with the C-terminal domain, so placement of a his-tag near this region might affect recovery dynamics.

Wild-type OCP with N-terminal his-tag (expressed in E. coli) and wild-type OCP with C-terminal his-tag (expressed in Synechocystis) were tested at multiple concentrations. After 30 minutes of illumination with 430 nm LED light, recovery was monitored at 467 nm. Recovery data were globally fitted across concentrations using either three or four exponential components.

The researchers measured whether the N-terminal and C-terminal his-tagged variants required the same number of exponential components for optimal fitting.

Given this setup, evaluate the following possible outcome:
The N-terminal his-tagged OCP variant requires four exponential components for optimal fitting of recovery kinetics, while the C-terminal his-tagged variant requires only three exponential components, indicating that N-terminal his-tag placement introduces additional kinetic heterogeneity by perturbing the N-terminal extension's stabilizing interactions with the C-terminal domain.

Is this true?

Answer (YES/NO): NO